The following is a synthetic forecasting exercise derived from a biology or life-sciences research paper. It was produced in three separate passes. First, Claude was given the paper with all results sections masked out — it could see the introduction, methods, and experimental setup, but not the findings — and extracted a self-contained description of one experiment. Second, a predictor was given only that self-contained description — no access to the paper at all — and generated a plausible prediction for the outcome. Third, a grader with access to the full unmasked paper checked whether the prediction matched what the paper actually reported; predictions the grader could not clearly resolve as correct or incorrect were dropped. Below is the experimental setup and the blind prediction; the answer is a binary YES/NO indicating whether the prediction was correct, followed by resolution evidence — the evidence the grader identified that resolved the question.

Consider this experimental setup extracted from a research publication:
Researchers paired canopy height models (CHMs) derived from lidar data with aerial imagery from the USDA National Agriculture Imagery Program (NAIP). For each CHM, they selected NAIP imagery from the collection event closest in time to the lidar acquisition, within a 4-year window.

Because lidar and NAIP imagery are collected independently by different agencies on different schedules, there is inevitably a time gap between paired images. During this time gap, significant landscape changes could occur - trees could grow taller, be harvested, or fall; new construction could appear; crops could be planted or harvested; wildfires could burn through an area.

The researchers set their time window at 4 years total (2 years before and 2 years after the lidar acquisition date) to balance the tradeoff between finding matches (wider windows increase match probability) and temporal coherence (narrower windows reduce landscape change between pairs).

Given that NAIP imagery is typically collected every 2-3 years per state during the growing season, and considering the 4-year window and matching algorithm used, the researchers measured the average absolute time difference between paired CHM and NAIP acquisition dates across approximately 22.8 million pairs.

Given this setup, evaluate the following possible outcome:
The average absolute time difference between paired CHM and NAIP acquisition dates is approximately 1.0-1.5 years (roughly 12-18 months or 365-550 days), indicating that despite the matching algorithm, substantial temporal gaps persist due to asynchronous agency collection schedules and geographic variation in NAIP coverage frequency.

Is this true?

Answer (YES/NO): NO